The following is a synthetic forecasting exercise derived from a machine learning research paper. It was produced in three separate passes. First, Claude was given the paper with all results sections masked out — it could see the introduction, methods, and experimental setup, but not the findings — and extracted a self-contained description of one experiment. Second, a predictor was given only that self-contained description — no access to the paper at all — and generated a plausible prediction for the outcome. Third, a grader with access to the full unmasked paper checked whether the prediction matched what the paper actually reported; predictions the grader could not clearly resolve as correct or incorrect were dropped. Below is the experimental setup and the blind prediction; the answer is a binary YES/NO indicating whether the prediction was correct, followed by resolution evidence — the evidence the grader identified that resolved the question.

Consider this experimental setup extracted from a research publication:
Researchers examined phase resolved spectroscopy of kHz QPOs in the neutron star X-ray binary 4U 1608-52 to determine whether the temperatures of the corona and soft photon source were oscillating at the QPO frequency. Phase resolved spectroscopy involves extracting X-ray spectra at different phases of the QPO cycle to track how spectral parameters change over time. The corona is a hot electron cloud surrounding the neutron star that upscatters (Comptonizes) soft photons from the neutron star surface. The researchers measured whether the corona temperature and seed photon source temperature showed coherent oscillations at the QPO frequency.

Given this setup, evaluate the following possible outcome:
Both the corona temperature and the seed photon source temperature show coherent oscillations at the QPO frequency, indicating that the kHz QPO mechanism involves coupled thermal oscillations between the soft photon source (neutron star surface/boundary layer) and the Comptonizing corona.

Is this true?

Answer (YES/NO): YES